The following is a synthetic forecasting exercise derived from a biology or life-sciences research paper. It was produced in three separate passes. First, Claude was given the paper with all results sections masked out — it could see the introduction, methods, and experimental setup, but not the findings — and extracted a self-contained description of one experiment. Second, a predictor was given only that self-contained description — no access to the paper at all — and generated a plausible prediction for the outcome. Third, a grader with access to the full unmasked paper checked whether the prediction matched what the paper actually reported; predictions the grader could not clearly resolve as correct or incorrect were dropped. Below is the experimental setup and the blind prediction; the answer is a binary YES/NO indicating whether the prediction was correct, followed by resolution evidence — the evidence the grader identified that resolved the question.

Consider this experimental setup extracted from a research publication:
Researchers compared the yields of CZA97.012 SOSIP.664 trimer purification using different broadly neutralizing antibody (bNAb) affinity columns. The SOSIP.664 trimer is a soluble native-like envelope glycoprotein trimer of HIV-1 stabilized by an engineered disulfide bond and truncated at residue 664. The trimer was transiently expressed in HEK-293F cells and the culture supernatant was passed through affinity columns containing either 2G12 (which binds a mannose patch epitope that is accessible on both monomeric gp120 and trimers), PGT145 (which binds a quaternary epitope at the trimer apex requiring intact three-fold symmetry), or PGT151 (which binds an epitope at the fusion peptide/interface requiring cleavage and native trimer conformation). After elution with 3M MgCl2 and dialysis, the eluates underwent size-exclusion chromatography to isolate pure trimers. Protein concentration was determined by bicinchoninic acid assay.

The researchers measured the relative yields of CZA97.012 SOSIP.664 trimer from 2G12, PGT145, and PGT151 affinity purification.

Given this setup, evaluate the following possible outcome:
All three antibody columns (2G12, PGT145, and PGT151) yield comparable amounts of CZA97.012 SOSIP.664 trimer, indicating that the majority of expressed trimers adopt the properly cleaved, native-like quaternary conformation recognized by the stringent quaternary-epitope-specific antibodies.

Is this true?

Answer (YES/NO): NO